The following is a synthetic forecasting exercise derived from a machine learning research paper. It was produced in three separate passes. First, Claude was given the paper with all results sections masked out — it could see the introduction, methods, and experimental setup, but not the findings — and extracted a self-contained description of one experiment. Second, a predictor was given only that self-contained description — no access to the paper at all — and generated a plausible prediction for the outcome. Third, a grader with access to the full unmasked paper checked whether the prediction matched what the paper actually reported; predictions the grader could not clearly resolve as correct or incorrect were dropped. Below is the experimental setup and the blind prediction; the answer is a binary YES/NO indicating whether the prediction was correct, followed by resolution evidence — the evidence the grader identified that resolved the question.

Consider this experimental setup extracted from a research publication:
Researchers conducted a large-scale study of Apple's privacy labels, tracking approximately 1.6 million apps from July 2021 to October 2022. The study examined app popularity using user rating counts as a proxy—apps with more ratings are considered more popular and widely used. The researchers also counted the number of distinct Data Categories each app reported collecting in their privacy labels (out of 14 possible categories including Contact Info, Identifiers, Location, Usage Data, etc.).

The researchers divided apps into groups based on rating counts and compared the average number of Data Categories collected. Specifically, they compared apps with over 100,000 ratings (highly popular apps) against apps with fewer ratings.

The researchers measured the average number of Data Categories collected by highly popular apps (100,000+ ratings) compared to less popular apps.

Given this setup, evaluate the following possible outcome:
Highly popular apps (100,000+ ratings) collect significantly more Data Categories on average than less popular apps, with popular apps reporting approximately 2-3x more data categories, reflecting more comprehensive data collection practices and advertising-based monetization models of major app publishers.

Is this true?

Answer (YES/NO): YES